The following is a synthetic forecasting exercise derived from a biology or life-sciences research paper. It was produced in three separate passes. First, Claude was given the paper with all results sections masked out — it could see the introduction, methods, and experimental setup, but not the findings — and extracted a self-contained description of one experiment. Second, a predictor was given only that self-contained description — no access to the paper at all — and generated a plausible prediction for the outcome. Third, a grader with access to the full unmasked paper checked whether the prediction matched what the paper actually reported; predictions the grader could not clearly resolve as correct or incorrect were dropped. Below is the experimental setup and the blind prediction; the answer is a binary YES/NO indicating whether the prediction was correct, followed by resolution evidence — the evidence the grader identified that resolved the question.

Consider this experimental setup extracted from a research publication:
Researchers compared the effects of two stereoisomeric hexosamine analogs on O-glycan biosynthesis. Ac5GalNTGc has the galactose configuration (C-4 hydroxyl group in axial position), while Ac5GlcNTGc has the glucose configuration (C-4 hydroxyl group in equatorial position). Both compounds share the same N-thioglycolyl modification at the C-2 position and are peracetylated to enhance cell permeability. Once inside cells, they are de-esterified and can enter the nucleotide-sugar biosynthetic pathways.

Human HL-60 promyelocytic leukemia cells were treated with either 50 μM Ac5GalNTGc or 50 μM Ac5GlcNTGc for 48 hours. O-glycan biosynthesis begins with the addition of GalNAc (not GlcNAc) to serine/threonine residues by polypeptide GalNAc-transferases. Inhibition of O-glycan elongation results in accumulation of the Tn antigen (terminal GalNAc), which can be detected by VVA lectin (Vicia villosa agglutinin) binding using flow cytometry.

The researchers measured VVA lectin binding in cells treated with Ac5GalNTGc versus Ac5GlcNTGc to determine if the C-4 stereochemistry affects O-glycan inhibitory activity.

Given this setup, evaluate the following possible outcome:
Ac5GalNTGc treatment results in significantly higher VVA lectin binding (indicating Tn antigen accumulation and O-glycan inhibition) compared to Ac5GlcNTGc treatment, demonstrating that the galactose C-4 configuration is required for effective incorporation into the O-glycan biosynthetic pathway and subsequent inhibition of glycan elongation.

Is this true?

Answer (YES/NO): YES